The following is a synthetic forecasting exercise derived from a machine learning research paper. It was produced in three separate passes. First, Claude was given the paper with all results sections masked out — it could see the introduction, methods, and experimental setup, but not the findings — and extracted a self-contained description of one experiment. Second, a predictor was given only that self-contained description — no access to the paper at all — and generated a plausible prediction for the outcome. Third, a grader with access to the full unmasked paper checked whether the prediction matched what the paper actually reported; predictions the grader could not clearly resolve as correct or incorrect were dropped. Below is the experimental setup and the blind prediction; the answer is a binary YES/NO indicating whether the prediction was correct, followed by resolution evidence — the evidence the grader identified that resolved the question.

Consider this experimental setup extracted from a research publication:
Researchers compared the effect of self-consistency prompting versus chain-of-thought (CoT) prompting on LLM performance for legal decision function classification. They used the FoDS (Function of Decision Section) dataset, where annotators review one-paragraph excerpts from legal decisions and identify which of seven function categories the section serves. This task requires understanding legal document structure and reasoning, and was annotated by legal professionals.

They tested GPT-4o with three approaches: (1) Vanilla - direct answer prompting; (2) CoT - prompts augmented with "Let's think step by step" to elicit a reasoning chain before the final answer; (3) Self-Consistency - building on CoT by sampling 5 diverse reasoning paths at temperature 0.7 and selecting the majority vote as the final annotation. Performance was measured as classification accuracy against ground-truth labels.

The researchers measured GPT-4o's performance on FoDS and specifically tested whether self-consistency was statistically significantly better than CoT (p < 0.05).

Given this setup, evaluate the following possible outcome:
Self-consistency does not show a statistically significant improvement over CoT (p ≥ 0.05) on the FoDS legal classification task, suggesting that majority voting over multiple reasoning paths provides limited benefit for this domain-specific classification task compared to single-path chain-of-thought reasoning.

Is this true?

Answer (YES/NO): NO